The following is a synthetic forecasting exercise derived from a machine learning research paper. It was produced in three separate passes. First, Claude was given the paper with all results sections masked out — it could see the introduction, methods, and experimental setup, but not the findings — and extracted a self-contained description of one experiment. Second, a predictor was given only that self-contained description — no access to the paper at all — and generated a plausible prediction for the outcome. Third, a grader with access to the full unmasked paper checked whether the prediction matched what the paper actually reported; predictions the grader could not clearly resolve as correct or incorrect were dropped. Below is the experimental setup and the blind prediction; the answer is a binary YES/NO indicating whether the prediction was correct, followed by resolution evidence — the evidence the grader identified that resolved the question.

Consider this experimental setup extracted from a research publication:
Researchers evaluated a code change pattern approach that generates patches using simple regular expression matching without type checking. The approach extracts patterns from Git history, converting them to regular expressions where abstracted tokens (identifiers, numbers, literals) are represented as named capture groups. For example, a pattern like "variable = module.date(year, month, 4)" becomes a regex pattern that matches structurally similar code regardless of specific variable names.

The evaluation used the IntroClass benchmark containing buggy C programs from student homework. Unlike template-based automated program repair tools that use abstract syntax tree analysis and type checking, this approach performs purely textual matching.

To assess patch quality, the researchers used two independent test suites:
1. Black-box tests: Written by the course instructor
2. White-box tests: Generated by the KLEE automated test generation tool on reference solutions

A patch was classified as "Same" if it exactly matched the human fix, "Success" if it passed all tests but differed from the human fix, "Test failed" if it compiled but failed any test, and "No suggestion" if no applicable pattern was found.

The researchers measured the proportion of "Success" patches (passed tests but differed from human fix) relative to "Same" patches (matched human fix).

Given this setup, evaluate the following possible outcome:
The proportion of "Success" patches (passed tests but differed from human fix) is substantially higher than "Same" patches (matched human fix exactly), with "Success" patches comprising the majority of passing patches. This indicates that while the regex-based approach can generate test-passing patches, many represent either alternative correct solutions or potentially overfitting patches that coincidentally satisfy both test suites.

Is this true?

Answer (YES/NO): YES